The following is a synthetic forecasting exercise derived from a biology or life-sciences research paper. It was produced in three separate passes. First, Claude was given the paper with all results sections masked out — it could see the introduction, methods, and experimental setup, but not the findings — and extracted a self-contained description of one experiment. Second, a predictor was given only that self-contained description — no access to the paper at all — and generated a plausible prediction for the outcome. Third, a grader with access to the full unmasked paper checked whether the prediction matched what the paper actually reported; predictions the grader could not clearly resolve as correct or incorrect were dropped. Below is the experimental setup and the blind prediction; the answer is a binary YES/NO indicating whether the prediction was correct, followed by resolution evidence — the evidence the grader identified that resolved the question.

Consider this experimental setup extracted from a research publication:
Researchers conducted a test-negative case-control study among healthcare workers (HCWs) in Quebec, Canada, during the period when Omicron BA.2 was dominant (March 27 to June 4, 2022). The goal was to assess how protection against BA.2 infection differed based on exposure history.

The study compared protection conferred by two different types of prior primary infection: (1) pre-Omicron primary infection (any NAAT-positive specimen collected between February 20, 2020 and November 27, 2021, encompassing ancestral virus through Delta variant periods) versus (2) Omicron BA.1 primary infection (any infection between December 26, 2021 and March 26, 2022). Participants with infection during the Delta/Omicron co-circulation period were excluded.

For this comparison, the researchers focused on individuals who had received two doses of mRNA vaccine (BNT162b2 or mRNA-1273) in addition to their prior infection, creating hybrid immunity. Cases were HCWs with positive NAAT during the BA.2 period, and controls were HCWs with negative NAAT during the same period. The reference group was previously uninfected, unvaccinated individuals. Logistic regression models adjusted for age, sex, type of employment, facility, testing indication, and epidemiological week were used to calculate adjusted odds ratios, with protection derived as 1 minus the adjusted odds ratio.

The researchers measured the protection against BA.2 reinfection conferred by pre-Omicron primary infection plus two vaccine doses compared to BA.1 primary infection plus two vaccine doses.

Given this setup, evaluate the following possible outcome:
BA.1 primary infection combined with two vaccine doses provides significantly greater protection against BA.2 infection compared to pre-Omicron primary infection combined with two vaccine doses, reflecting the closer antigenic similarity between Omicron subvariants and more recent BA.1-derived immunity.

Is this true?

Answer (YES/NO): YES